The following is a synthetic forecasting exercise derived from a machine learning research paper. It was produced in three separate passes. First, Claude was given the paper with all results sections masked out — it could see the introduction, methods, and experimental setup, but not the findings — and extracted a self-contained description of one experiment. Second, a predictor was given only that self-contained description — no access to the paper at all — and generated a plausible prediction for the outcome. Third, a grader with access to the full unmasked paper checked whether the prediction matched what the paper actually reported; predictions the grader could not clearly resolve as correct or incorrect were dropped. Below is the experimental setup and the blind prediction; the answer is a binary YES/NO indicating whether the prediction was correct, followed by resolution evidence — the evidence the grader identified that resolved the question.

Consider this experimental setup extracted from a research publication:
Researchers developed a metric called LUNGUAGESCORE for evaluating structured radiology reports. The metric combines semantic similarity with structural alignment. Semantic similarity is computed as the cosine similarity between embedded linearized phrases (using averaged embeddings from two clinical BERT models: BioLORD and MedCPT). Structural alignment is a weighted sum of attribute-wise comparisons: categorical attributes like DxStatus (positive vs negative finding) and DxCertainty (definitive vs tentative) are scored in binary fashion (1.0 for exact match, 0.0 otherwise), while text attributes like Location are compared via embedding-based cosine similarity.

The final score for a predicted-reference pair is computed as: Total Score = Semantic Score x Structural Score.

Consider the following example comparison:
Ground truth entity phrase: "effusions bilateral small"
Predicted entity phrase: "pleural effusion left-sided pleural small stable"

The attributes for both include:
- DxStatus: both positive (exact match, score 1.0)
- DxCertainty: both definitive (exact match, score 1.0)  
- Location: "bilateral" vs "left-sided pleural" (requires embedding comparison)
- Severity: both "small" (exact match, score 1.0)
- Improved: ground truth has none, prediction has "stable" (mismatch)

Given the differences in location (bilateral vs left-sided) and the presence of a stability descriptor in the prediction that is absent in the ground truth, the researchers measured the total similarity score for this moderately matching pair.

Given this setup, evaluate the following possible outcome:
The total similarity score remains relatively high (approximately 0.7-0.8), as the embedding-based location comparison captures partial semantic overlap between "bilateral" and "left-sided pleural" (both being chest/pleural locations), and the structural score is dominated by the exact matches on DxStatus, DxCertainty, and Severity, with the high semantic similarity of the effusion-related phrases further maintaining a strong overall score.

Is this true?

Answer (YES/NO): NO